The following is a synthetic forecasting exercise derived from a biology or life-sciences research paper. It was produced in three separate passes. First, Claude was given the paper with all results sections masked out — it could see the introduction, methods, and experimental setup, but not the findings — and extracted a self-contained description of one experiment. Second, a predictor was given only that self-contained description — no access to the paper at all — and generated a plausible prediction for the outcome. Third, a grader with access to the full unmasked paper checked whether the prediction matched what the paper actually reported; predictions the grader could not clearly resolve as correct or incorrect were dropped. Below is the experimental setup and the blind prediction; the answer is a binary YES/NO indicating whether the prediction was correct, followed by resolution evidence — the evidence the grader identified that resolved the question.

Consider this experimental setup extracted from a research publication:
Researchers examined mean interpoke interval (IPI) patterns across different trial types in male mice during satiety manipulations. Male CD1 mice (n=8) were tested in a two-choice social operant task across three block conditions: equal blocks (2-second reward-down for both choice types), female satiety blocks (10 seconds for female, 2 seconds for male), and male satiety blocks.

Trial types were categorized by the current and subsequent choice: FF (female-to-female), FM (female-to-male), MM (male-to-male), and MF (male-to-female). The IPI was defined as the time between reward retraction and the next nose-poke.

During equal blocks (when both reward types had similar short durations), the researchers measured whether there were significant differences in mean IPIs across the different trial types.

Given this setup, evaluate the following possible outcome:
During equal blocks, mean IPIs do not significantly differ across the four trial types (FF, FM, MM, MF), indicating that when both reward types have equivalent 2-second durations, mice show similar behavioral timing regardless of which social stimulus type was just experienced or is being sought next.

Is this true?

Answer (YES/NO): YES